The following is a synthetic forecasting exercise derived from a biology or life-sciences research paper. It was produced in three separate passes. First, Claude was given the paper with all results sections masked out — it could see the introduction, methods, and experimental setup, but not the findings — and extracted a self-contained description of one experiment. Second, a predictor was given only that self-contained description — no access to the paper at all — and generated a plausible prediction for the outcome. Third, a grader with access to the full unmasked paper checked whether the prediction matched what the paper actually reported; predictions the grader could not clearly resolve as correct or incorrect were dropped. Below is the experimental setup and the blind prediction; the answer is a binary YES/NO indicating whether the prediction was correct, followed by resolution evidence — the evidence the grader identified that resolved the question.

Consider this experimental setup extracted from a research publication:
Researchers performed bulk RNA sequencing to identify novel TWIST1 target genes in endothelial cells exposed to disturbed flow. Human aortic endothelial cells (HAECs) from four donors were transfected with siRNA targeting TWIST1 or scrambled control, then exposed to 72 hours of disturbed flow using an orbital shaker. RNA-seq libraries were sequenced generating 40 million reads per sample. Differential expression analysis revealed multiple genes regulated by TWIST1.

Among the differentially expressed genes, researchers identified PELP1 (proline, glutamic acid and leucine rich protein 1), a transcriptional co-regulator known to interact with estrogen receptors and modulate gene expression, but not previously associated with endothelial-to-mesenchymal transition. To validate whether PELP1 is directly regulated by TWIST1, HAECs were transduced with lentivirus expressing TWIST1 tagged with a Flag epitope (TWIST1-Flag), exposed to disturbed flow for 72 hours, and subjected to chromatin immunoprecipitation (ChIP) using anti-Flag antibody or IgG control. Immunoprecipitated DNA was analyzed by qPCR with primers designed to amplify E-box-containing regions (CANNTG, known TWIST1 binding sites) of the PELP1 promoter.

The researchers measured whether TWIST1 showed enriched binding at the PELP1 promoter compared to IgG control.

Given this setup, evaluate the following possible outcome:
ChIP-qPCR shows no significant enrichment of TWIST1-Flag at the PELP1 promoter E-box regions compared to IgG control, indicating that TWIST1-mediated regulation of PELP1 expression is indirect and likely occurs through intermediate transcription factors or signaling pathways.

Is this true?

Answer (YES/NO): NO